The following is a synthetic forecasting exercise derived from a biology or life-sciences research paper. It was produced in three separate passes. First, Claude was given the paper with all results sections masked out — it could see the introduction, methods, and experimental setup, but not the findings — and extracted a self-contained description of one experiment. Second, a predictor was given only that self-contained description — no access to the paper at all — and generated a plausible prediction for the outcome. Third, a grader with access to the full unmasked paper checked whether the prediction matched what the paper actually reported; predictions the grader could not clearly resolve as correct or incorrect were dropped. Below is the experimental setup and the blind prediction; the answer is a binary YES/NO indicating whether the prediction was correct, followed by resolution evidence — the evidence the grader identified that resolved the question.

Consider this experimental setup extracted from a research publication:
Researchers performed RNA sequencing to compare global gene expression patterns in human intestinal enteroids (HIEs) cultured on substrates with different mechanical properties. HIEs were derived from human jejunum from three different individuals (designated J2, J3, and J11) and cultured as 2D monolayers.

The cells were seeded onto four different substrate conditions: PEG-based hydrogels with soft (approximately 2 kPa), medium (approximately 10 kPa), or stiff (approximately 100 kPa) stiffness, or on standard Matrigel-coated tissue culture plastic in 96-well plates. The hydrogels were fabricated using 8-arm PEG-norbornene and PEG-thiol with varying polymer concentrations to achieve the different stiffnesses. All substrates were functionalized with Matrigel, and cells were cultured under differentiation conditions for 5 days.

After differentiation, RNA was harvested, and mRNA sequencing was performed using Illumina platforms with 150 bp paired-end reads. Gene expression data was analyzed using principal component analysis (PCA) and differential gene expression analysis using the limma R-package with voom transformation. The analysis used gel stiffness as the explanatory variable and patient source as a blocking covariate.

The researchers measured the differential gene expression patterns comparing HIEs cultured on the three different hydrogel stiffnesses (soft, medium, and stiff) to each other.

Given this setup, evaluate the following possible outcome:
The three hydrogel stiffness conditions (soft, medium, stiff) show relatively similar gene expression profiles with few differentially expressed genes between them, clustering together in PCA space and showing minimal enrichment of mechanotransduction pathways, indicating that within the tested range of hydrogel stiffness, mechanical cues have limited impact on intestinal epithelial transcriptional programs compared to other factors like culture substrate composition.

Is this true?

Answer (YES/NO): NO